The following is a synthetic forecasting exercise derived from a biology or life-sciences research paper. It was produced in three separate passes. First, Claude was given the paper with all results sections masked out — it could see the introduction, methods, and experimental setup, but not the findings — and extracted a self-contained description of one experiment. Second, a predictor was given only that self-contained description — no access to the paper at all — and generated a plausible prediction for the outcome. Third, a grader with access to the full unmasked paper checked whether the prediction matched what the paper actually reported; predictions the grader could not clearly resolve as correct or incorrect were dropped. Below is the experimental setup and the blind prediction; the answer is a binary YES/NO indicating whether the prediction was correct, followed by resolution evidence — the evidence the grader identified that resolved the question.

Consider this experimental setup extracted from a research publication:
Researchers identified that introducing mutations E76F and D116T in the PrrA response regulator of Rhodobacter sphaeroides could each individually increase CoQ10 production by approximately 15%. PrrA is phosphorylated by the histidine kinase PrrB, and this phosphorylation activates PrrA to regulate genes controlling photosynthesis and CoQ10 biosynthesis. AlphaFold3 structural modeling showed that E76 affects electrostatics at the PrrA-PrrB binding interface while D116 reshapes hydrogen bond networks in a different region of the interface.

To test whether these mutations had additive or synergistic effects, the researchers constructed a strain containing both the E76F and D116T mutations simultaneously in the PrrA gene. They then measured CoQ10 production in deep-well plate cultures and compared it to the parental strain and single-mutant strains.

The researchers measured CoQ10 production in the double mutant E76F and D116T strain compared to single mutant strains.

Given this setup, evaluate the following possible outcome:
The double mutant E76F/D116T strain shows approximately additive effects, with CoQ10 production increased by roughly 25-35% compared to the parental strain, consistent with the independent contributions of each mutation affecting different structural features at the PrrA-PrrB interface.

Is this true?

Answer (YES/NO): NO